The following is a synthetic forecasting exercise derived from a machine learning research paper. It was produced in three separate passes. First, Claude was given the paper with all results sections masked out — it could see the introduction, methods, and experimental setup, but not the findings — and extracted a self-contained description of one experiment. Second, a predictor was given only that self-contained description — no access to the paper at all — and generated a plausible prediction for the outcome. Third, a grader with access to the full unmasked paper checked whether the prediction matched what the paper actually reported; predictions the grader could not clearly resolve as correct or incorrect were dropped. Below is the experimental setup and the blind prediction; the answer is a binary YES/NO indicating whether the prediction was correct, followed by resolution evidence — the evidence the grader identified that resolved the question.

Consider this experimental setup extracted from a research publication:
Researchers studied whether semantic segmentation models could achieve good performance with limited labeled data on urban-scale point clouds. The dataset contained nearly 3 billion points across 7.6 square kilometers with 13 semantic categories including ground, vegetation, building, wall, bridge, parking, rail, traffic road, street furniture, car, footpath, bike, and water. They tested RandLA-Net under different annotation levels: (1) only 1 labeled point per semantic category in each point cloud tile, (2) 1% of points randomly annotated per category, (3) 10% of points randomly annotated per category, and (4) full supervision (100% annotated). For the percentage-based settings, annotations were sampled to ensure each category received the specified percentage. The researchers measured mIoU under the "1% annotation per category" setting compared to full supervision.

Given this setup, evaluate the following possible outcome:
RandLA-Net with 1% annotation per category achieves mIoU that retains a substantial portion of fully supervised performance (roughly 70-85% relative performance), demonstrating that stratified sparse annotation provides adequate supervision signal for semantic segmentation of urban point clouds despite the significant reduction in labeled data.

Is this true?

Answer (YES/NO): NO